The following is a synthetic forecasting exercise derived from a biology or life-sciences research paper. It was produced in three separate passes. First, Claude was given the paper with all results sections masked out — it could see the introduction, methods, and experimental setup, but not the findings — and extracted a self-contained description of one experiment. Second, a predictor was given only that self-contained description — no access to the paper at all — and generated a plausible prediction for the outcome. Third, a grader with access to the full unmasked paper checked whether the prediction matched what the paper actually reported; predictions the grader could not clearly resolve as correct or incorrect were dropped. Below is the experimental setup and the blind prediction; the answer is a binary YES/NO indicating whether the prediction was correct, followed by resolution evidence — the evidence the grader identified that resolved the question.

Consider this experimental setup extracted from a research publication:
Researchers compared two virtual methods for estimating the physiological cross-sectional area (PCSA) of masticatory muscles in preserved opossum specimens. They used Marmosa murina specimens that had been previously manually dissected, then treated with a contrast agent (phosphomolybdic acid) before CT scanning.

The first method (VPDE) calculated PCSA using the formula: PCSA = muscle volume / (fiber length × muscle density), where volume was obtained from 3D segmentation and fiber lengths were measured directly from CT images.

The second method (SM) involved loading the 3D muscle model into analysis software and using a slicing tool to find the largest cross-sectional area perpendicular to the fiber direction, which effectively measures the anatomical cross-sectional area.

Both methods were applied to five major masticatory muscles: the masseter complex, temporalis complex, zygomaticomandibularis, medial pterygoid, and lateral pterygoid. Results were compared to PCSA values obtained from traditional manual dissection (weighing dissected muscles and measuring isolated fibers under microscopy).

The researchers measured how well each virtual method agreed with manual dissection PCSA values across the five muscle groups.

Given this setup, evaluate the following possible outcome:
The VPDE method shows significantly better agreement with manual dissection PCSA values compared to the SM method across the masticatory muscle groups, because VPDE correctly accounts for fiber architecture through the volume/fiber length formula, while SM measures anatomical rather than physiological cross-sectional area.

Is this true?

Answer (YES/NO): YES